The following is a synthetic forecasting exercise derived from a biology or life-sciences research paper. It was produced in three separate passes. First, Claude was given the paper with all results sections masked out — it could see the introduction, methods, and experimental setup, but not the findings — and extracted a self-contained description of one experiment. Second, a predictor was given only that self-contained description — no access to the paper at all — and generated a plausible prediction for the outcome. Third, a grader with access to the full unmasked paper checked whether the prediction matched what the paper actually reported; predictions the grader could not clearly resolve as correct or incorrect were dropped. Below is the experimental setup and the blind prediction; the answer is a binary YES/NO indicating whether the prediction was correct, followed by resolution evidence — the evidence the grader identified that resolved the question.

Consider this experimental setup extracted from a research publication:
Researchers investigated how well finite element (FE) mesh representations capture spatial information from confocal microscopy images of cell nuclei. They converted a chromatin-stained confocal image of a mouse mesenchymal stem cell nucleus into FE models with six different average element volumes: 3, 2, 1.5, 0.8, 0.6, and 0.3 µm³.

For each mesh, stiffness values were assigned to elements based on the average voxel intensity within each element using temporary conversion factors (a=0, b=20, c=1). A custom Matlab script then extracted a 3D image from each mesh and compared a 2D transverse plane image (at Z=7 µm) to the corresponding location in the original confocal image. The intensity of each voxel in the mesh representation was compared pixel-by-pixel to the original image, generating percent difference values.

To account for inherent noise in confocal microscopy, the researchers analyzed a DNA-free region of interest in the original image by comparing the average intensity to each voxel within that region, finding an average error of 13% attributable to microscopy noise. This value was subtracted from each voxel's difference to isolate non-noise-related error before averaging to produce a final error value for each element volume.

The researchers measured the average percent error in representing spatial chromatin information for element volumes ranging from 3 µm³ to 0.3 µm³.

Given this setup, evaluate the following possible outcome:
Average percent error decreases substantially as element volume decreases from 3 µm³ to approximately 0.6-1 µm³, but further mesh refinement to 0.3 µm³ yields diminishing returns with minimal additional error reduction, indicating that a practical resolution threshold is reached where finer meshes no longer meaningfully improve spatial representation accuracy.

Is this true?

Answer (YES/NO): YES